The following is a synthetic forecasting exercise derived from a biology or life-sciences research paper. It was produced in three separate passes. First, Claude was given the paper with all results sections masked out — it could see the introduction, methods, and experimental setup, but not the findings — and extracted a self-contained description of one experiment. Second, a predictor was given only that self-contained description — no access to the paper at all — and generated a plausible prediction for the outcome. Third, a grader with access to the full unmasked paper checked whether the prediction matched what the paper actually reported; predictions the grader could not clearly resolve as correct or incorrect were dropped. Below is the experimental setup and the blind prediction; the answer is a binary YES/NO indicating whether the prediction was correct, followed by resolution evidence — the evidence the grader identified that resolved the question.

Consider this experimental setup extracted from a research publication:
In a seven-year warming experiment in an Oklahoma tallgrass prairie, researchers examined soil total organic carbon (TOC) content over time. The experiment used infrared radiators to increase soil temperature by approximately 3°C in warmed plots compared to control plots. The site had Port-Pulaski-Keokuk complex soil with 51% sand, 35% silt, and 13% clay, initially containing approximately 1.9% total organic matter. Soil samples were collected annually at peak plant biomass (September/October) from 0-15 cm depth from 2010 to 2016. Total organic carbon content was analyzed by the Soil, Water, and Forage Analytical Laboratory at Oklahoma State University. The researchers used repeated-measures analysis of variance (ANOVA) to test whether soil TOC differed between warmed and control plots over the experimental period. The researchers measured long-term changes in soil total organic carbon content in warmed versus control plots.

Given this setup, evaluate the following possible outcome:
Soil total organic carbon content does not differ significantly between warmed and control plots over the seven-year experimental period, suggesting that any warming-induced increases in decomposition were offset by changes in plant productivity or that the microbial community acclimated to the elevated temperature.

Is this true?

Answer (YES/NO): YES